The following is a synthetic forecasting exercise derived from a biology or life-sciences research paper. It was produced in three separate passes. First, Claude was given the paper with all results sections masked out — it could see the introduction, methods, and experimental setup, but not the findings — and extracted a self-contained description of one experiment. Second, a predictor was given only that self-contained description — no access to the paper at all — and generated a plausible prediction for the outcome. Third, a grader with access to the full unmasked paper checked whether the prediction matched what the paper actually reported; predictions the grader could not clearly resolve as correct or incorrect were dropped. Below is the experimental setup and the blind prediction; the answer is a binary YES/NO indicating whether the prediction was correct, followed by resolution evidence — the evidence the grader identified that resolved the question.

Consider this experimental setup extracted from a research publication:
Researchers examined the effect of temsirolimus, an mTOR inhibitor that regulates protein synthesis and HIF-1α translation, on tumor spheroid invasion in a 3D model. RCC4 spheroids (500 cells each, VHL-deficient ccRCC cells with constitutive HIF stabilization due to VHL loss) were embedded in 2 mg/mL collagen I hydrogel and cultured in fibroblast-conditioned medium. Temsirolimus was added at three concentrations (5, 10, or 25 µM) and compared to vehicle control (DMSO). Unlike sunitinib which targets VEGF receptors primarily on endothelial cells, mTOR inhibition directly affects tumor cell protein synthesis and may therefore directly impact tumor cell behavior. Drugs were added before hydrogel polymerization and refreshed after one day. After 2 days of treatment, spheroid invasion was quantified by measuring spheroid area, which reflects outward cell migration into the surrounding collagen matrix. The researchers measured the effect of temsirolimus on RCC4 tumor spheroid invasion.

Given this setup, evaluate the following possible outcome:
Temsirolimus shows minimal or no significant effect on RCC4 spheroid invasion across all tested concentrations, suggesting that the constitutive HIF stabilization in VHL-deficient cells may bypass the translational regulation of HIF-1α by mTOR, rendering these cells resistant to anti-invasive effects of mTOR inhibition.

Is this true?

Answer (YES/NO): NO